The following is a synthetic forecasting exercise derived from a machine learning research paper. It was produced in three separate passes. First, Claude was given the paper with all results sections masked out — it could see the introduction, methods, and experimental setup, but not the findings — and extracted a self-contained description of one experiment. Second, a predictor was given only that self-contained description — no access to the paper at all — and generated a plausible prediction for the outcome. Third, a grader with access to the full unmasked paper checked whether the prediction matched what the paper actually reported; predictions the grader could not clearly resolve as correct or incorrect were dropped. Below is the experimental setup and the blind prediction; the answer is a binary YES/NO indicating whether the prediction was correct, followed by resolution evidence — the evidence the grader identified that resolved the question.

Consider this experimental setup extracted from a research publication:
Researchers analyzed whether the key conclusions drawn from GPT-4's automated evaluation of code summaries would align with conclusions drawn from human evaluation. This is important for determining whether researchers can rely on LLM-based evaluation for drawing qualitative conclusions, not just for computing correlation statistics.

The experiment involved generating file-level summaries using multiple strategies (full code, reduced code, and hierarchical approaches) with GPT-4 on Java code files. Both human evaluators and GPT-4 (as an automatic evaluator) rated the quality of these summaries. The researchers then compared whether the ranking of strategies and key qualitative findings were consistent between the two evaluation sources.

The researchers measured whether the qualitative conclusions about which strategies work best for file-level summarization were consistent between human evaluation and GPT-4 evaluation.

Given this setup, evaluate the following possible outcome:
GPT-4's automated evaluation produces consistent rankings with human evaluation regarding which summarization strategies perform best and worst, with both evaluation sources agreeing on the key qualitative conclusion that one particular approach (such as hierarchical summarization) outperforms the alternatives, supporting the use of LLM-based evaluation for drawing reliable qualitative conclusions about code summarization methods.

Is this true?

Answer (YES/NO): NO